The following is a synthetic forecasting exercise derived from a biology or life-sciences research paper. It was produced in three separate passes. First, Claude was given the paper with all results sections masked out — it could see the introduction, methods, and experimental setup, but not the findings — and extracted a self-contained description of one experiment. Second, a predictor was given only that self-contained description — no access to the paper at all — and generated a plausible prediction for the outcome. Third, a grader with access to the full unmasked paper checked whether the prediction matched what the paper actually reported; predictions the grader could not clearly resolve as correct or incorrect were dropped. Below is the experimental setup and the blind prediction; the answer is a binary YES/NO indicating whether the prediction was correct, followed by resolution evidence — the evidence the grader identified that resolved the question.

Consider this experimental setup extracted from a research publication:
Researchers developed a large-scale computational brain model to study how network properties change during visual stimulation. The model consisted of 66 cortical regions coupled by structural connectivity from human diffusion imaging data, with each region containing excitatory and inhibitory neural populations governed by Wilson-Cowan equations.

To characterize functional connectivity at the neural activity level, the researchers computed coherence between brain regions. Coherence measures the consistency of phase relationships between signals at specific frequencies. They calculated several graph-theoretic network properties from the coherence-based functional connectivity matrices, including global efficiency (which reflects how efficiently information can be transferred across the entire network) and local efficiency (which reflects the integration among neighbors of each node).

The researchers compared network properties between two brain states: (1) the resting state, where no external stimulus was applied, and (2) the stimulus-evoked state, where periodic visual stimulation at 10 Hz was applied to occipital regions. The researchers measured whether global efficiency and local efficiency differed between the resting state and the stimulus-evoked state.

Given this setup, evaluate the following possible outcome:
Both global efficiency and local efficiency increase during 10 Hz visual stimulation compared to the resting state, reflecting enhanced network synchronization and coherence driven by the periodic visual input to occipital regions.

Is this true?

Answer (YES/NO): YES